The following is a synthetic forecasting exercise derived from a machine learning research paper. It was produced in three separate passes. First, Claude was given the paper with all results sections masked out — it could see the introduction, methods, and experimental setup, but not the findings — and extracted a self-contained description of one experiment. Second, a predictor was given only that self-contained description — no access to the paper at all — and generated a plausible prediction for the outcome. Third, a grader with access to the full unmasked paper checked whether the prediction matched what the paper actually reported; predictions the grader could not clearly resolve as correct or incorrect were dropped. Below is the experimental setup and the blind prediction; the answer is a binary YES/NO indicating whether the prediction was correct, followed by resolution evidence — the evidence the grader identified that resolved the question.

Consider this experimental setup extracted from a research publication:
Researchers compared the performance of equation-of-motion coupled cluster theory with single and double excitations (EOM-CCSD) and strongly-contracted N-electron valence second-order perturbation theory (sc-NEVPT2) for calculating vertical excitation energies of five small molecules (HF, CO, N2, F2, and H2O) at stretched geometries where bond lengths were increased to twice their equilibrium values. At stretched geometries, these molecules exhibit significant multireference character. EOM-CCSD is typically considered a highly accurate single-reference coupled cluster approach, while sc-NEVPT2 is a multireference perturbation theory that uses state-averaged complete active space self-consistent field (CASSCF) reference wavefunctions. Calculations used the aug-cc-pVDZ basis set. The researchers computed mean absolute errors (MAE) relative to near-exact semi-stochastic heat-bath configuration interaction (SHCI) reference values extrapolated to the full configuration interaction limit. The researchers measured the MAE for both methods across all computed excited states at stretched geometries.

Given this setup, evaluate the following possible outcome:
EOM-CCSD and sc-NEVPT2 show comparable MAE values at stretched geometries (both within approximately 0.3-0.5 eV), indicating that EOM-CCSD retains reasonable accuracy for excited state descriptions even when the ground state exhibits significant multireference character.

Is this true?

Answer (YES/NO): NO